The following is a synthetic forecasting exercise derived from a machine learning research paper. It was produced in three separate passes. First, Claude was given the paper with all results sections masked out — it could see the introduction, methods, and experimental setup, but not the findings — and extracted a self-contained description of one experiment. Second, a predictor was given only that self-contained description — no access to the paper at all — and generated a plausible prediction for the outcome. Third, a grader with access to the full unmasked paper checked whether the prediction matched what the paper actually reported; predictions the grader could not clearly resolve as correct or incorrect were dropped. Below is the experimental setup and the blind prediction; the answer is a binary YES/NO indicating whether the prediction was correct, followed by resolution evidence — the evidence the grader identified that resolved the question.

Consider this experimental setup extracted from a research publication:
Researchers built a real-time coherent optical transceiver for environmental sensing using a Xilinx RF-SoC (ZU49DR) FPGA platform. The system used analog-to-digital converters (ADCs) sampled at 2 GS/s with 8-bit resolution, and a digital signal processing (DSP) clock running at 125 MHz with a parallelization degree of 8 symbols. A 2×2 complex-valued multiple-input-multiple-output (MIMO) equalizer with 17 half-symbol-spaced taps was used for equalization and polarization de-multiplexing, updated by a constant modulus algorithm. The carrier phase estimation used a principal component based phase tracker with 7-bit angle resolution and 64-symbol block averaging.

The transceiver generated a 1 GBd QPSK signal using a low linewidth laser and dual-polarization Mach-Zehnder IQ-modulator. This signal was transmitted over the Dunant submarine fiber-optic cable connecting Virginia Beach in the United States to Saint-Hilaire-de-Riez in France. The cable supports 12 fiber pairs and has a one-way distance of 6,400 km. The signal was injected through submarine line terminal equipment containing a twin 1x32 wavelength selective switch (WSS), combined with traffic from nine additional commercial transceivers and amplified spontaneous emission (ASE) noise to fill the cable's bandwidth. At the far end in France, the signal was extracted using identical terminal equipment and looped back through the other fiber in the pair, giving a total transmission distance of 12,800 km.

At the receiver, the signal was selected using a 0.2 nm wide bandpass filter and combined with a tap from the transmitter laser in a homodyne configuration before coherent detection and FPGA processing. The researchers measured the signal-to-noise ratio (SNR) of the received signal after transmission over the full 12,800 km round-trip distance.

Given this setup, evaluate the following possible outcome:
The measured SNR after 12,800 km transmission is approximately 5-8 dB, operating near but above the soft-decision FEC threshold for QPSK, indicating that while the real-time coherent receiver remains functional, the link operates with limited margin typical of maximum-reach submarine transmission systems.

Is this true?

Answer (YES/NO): NO